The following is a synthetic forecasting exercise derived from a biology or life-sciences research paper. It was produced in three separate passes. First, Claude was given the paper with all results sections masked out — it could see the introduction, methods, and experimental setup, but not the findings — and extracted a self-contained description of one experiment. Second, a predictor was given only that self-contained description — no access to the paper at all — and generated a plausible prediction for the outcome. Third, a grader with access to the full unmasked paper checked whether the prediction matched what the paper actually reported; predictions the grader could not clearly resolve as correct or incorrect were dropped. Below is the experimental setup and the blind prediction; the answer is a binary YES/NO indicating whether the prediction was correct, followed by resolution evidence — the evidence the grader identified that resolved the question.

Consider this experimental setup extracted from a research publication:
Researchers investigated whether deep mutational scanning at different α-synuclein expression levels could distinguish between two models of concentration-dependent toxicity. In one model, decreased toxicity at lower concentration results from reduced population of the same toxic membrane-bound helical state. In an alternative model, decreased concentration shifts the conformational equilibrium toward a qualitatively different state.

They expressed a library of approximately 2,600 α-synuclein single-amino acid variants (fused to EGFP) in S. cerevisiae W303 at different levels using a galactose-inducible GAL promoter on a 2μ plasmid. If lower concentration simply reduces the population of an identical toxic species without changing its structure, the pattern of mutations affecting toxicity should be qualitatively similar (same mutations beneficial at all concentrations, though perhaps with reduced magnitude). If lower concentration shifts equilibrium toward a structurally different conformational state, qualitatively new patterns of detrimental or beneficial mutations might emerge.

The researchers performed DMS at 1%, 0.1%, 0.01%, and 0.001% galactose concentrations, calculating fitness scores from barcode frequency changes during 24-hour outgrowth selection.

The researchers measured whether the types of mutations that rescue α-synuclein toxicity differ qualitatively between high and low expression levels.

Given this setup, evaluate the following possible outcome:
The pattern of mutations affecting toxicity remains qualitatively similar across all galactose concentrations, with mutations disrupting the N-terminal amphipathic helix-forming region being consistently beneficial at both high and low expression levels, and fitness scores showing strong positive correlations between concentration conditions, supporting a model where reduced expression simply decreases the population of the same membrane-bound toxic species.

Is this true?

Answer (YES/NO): YES